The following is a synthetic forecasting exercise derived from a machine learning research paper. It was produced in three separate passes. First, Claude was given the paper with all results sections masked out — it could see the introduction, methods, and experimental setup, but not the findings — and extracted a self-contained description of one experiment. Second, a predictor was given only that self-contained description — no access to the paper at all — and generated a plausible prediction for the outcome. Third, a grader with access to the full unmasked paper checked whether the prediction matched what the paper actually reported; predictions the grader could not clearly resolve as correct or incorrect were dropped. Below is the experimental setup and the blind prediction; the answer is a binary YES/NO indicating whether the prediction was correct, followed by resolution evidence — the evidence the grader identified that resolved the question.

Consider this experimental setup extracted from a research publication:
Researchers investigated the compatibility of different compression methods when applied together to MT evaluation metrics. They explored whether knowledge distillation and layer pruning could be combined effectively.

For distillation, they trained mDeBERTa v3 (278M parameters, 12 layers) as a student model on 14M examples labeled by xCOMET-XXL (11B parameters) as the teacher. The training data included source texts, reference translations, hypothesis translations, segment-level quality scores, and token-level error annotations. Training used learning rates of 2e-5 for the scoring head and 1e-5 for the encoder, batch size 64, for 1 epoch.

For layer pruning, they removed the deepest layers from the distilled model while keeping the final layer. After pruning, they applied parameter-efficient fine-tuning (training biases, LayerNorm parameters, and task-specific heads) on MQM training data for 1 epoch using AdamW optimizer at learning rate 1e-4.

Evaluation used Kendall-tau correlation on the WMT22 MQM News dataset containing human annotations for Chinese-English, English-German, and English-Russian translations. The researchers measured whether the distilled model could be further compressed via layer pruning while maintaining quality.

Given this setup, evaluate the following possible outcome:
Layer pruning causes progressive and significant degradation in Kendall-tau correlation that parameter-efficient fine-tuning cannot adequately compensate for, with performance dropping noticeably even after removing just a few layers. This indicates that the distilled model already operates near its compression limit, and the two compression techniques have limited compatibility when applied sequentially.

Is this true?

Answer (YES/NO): YES